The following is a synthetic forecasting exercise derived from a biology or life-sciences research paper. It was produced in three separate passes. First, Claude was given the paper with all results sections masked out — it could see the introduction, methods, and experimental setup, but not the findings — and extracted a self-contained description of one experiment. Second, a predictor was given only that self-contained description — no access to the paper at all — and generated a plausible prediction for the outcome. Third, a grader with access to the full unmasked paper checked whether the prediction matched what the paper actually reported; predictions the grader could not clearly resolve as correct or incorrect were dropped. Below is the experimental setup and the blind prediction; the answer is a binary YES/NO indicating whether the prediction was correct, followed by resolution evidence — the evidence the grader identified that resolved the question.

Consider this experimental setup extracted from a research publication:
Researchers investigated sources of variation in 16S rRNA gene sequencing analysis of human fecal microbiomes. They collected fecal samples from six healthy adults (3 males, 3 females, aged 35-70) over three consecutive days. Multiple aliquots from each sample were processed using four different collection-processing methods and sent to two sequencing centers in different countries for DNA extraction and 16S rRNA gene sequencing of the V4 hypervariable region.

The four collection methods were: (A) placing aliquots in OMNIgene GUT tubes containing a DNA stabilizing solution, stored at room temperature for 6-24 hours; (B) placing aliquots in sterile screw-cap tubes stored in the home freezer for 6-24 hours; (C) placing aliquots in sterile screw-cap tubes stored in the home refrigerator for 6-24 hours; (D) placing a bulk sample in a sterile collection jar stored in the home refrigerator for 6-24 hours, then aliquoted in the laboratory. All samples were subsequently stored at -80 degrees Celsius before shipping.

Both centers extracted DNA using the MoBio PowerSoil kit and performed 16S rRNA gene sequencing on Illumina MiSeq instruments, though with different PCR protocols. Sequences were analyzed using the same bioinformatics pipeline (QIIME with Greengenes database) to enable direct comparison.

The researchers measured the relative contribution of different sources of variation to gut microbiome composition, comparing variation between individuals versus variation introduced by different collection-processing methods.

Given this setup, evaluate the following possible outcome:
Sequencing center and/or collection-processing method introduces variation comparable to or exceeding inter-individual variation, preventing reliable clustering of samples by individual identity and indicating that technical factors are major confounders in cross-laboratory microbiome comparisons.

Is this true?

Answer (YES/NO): NO